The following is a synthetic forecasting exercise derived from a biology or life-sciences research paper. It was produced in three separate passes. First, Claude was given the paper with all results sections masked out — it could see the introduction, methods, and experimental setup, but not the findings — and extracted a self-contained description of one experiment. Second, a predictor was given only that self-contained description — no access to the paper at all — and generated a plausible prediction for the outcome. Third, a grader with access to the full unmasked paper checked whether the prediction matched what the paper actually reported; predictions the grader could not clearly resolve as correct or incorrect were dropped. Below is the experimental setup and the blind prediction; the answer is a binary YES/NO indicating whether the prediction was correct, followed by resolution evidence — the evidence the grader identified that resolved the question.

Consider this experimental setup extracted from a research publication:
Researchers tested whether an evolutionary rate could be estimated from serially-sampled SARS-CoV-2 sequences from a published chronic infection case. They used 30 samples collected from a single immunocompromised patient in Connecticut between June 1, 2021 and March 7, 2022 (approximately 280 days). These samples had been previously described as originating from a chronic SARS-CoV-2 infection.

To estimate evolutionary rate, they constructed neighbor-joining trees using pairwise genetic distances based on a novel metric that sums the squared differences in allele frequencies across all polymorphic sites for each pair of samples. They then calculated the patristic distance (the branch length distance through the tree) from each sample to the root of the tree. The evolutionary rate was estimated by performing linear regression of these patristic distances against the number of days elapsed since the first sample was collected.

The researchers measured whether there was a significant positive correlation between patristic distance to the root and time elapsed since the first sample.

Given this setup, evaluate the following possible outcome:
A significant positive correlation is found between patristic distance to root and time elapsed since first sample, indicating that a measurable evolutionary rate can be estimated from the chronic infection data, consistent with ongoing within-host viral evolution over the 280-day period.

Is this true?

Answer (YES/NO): YES